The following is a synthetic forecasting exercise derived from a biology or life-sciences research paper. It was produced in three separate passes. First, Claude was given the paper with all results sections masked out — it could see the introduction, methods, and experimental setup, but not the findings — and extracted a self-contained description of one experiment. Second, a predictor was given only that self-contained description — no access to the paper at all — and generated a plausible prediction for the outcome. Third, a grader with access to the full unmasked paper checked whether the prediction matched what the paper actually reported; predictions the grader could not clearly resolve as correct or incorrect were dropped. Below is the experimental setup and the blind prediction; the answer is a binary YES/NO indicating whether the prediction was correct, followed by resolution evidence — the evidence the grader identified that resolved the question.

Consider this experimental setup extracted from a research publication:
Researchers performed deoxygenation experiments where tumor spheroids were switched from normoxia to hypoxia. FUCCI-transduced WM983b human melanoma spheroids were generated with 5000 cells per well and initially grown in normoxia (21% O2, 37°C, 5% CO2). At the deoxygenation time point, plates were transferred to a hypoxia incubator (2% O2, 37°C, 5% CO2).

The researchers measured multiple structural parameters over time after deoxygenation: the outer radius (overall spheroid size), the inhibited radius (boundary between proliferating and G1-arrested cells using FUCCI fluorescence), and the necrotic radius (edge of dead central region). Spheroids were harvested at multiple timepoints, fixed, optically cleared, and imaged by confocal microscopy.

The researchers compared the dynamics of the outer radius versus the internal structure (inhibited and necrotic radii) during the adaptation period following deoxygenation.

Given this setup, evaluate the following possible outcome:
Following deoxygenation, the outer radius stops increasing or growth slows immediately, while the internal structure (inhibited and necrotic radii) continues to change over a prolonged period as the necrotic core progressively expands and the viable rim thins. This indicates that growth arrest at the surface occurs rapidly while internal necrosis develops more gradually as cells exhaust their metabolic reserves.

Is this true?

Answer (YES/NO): NO